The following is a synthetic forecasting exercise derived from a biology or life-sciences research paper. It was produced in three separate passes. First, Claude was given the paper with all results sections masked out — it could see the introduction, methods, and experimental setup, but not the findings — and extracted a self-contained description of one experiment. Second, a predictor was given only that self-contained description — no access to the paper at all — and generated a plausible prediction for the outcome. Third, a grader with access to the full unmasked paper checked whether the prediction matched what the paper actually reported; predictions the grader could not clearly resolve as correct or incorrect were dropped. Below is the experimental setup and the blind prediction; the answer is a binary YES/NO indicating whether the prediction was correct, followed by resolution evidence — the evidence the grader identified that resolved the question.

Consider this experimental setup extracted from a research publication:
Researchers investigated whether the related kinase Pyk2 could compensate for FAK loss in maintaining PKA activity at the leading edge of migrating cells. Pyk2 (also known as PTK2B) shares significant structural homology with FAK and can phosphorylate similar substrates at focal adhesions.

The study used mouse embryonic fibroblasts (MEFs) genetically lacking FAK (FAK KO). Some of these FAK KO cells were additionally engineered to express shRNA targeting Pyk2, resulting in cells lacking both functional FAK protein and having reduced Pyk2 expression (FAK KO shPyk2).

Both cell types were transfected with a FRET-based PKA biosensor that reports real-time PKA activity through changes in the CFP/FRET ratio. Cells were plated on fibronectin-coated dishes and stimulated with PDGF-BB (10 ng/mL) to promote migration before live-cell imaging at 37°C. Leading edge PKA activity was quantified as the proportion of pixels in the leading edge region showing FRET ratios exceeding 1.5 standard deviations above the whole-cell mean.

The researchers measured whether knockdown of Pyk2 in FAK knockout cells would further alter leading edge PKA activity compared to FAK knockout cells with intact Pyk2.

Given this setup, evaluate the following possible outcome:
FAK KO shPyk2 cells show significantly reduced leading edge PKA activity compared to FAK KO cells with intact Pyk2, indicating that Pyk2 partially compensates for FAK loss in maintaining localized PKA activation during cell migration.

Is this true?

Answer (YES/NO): NO